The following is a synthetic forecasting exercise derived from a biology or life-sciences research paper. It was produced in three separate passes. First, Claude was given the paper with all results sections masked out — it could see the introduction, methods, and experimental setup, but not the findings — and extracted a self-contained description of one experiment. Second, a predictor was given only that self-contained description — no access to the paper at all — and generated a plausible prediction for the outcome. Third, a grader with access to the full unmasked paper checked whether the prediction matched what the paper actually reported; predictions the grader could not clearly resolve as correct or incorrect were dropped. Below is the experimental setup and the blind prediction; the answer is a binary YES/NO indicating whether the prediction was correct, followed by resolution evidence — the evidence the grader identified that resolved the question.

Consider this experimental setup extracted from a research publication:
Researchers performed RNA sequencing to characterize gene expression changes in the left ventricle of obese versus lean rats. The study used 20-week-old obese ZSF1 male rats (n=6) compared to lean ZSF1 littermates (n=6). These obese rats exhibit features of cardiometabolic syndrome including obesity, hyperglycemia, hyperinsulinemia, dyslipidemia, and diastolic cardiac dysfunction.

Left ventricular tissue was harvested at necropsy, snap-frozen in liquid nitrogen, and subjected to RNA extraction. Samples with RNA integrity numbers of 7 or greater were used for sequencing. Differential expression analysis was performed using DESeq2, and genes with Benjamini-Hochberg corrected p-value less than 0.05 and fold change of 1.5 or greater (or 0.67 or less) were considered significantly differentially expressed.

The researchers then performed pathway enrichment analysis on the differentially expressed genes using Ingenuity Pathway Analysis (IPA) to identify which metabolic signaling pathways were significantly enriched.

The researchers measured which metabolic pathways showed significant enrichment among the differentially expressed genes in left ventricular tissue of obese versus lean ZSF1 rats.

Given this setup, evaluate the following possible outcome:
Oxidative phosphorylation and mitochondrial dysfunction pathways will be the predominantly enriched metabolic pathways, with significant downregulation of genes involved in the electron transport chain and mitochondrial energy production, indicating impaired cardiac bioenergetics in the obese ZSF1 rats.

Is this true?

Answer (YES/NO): NO